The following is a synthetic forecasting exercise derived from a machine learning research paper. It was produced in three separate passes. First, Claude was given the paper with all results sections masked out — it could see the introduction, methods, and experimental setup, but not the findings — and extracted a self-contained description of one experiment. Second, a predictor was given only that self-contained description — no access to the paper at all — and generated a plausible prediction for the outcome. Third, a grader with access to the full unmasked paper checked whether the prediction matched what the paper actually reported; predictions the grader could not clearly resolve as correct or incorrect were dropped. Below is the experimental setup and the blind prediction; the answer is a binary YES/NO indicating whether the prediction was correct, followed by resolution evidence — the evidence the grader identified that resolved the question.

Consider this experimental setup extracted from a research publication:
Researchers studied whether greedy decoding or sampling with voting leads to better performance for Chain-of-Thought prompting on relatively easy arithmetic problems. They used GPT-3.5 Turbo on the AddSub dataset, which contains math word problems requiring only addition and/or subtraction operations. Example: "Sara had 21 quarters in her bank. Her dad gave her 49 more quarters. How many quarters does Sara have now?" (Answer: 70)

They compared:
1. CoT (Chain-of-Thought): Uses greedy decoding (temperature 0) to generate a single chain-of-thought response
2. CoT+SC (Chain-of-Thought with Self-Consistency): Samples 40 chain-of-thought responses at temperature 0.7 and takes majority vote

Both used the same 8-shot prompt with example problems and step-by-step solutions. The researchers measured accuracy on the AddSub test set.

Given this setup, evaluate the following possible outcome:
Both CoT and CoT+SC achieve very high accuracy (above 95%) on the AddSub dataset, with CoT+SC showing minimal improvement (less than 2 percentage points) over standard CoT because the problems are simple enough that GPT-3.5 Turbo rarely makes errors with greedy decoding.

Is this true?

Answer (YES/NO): NO